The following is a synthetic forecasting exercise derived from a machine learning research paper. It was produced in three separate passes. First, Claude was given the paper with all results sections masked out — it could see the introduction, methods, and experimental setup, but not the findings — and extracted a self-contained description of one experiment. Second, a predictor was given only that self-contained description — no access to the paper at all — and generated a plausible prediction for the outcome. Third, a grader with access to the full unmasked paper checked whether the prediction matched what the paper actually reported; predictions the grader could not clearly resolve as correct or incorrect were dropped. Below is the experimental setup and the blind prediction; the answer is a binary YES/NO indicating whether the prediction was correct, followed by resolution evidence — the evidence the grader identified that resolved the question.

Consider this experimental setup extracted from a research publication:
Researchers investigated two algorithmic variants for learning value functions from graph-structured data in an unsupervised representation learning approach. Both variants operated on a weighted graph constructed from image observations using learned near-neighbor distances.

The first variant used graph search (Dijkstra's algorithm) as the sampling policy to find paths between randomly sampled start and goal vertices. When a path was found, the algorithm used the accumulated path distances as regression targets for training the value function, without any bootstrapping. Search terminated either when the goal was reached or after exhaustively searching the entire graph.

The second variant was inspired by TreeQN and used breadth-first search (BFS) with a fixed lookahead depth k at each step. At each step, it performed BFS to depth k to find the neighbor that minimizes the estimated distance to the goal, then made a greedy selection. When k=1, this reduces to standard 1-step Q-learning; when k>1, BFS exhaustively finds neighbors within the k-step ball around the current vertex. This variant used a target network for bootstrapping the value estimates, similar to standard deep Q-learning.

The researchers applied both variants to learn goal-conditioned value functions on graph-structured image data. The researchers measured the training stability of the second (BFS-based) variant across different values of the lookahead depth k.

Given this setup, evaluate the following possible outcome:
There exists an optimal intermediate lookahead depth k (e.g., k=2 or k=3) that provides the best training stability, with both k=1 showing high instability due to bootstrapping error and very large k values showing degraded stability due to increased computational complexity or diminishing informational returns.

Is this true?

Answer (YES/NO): NO